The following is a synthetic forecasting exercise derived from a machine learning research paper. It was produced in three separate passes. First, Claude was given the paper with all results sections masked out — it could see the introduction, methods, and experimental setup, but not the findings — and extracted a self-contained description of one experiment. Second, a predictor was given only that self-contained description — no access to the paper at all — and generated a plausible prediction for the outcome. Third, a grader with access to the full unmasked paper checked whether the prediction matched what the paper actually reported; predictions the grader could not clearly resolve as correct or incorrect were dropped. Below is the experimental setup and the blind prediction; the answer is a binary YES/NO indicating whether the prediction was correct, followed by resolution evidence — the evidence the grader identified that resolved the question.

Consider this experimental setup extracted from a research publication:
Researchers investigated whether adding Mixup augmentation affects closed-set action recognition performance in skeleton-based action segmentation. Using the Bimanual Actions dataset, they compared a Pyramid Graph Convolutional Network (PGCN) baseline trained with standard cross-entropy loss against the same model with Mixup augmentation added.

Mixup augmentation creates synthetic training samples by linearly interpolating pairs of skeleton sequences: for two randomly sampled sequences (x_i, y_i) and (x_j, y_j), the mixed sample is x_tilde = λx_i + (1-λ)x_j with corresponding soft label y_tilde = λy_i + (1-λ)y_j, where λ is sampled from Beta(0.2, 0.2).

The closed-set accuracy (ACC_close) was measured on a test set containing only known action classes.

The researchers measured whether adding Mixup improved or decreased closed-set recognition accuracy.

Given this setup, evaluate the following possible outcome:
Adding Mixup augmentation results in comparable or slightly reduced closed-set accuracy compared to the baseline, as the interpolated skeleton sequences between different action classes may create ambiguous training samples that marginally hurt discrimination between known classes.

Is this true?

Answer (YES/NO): YES